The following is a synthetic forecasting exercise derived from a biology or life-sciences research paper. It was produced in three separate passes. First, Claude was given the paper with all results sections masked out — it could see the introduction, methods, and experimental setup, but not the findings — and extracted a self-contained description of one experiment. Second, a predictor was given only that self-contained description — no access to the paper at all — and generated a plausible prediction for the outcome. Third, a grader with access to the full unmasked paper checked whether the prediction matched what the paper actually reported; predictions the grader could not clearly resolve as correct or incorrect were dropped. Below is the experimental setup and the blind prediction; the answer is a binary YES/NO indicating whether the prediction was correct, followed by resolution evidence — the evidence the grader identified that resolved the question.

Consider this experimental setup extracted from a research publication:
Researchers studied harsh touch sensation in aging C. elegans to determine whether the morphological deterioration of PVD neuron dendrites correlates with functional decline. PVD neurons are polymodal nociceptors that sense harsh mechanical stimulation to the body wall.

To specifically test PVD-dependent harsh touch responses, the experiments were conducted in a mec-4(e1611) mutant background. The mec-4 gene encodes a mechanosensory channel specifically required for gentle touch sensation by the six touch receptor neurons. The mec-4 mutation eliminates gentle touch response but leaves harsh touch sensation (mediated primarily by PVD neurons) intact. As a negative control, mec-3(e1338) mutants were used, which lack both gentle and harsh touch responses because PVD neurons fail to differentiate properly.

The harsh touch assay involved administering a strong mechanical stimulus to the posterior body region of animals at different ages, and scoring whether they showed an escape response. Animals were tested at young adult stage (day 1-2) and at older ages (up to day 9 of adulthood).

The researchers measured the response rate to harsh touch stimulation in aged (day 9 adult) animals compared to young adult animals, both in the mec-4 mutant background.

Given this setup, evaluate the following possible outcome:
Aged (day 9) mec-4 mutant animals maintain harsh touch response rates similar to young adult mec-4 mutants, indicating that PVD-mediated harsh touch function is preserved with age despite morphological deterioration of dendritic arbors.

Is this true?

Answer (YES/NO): NO